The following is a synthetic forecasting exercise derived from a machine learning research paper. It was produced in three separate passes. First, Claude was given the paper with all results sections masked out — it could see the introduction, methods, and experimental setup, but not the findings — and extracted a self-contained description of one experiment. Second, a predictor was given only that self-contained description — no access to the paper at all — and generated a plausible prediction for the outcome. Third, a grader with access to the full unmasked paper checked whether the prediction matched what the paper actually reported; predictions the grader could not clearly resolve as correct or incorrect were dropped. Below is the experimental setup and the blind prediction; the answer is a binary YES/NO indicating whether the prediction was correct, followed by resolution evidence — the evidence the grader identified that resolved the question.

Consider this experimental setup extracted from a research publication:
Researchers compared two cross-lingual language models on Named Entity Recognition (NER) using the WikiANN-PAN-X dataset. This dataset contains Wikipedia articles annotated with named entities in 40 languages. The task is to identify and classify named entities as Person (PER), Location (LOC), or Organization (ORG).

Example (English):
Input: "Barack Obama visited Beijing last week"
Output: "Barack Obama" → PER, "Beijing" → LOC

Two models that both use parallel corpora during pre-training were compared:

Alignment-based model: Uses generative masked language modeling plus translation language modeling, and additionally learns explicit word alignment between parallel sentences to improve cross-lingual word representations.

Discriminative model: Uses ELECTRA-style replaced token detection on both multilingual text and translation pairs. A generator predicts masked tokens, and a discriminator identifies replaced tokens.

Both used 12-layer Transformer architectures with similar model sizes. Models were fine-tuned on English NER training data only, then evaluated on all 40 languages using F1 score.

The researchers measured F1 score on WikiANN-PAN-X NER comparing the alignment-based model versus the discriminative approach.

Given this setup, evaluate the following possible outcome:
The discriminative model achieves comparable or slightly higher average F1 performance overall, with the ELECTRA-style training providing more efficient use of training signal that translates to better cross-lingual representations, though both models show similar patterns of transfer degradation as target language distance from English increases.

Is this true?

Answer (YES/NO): NO